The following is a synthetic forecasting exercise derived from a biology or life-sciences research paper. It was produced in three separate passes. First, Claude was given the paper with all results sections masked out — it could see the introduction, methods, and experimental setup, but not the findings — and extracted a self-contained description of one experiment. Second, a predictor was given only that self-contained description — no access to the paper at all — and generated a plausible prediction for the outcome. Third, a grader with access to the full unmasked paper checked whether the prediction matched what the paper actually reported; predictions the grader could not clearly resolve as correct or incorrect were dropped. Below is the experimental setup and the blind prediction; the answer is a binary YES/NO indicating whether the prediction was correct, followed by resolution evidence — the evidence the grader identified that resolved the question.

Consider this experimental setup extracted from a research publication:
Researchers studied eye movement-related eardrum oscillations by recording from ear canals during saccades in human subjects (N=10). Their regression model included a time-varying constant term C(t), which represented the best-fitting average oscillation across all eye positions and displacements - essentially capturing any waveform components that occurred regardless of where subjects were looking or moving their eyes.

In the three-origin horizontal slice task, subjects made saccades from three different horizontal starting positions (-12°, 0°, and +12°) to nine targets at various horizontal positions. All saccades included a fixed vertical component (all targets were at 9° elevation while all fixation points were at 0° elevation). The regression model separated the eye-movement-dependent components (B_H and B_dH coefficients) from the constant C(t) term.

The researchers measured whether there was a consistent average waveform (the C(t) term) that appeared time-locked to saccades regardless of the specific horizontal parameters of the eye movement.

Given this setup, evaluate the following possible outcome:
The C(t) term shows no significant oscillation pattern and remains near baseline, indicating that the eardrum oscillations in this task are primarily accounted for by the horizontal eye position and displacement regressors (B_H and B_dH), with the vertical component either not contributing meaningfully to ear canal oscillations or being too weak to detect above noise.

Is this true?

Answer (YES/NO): NO